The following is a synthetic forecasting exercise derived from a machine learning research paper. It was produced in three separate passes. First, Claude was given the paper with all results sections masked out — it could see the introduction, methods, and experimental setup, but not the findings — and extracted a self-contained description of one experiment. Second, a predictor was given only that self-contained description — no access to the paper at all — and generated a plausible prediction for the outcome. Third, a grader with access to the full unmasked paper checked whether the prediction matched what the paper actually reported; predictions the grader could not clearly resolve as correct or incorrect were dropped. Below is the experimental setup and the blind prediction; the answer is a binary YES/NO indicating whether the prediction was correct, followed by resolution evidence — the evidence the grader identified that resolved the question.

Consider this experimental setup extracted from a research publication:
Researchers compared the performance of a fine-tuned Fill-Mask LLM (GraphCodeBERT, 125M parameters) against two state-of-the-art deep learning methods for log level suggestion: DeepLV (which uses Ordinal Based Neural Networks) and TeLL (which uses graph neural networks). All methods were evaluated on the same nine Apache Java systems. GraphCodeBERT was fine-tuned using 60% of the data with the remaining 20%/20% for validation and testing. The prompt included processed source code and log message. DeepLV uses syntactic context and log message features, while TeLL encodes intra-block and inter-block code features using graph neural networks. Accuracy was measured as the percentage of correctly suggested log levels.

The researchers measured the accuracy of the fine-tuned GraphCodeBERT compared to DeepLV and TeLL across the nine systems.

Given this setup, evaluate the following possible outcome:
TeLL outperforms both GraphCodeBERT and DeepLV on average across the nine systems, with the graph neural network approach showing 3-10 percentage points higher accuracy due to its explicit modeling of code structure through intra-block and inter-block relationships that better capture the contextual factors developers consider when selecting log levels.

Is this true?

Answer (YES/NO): YES